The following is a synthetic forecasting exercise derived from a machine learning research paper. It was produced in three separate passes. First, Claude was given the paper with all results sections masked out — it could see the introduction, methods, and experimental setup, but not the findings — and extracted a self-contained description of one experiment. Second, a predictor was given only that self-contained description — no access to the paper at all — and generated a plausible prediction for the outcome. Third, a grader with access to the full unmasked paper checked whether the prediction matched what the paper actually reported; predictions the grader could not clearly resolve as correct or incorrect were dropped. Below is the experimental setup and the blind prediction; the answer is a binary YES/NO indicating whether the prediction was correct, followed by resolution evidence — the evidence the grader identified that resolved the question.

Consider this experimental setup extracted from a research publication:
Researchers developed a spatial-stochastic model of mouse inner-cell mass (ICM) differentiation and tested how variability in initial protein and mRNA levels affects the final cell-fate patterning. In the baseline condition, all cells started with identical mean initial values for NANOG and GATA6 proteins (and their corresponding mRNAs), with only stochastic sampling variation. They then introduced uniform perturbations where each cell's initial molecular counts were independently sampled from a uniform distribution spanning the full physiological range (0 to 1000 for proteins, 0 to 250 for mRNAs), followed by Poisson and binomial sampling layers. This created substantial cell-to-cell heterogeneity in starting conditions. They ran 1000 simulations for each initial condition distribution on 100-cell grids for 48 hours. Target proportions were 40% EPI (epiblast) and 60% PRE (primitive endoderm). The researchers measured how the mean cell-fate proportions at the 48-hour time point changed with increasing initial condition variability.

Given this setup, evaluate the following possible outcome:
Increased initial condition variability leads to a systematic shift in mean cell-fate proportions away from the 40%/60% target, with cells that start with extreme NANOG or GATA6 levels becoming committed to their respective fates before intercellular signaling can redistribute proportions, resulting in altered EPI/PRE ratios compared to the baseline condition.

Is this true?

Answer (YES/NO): NO